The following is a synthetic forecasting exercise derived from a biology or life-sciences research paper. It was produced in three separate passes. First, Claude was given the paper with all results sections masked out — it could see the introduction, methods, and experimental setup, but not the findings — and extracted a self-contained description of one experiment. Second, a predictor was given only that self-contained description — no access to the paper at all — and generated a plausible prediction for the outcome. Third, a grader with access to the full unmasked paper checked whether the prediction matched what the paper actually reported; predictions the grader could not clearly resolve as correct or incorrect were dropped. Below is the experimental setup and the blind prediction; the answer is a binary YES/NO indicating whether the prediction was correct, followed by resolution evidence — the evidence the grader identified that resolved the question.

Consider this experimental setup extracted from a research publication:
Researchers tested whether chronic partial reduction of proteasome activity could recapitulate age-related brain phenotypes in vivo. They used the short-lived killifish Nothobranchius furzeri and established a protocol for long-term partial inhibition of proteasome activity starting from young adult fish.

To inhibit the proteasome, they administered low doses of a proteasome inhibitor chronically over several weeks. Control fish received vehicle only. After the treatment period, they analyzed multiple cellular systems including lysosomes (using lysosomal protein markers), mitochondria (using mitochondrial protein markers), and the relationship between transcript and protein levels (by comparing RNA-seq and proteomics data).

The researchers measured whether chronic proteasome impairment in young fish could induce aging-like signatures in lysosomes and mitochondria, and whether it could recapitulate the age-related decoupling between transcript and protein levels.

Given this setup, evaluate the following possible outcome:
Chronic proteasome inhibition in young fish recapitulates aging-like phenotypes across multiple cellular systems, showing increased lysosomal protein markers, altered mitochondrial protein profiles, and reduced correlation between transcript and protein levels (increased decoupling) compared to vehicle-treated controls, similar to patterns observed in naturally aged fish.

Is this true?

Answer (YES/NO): NO